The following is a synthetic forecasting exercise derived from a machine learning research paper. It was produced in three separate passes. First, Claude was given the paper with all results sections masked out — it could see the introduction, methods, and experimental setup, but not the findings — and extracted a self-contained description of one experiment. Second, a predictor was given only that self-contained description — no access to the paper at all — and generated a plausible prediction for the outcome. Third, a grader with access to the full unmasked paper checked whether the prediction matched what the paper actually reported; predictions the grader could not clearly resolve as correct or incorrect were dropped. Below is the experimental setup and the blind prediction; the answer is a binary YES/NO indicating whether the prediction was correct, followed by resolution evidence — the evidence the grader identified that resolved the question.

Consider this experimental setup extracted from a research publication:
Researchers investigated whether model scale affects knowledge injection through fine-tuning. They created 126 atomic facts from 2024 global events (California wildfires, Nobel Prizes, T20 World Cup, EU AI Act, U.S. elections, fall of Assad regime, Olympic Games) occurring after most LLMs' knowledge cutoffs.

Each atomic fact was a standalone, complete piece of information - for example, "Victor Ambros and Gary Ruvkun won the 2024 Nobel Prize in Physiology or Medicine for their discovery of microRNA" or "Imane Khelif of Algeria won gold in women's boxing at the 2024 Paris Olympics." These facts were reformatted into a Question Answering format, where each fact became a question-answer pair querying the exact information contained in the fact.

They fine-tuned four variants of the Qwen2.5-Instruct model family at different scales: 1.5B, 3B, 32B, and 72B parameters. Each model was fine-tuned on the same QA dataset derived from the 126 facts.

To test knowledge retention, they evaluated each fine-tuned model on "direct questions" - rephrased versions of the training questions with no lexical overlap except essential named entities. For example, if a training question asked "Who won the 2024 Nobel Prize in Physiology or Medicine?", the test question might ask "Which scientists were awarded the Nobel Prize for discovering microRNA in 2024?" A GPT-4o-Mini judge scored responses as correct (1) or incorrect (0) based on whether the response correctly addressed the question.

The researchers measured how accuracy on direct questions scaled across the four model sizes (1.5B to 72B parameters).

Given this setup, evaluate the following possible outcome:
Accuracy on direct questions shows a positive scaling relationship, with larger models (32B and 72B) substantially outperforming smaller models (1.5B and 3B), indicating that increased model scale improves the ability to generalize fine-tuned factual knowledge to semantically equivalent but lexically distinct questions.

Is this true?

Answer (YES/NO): YES